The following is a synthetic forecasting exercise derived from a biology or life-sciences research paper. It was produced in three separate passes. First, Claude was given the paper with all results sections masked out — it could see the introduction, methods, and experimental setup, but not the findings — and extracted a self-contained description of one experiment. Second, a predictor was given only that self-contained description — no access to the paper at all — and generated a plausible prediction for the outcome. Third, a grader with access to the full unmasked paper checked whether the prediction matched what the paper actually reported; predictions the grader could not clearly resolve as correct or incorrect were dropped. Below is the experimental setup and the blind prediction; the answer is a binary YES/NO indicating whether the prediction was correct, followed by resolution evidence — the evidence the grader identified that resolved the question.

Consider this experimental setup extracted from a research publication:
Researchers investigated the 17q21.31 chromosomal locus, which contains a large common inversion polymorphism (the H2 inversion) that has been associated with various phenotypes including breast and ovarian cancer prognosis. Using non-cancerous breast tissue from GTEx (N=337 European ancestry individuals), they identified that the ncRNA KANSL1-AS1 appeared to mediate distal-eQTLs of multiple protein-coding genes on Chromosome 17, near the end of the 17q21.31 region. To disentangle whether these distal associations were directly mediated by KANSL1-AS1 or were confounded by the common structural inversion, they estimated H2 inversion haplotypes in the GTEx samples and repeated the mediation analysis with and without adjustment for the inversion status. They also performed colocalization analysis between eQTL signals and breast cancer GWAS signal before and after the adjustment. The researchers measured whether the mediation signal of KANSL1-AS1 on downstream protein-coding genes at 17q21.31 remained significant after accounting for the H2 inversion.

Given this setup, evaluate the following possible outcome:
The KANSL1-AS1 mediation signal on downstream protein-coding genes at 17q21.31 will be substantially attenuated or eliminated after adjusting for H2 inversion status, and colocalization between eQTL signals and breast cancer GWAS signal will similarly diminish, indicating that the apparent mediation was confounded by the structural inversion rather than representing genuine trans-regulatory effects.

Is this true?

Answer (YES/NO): YES